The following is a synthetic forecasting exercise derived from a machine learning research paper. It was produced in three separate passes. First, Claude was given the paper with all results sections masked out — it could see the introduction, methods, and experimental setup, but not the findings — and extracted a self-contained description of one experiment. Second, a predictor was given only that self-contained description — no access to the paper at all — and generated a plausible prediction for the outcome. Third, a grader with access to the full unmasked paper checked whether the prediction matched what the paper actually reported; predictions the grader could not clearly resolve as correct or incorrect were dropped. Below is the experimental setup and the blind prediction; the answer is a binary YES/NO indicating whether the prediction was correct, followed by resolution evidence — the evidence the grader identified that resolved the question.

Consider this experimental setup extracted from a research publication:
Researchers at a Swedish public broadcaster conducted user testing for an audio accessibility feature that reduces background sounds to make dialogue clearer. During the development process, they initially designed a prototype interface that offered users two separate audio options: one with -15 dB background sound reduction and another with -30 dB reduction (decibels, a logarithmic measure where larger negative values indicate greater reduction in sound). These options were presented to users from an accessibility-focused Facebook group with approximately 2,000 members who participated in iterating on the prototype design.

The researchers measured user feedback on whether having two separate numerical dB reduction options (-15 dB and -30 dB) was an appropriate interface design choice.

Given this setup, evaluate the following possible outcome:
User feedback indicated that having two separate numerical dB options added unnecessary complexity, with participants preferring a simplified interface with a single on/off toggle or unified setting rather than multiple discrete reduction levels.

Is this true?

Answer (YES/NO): YES